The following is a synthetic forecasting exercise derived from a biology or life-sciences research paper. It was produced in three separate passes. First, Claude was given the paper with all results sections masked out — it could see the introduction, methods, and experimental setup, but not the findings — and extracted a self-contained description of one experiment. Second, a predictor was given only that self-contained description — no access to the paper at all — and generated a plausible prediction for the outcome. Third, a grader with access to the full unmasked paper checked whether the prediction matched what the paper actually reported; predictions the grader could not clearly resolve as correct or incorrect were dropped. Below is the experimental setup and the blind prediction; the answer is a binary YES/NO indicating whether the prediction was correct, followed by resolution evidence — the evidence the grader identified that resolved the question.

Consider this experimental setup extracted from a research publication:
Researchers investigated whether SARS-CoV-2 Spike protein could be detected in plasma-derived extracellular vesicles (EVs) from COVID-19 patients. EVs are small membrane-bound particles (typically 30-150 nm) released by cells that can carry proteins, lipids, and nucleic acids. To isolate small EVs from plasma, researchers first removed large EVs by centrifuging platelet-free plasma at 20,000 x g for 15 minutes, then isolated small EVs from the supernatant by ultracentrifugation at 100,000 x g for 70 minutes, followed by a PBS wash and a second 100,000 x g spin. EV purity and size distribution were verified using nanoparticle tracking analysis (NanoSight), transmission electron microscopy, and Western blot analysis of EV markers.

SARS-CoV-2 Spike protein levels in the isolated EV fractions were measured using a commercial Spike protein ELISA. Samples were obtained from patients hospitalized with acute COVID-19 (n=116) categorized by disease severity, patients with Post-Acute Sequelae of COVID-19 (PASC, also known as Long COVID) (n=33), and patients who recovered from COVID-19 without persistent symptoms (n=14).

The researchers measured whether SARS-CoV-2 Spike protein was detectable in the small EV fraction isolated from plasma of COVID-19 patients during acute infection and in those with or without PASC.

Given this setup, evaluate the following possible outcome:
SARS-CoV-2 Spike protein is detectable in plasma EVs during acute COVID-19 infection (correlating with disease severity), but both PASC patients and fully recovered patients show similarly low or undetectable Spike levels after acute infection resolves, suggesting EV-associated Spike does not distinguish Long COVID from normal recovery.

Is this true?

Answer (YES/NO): NO